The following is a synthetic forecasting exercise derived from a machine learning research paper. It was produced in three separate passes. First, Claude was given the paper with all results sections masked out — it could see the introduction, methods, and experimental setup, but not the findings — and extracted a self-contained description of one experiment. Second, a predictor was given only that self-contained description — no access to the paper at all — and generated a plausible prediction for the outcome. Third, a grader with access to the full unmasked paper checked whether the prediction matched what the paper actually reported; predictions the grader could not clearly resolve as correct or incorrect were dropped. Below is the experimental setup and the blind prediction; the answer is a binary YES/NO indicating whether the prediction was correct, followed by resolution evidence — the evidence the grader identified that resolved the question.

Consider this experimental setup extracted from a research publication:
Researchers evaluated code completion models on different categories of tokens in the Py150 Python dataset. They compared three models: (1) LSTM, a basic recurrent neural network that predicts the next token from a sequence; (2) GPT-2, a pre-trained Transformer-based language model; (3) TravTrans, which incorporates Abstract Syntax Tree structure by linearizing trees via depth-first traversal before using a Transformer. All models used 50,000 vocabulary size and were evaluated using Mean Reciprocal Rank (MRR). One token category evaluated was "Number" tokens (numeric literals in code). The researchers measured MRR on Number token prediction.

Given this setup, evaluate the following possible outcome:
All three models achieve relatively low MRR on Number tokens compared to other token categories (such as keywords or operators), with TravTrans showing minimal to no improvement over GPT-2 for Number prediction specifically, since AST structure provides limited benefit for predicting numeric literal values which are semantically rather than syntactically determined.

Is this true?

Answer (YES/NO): NO